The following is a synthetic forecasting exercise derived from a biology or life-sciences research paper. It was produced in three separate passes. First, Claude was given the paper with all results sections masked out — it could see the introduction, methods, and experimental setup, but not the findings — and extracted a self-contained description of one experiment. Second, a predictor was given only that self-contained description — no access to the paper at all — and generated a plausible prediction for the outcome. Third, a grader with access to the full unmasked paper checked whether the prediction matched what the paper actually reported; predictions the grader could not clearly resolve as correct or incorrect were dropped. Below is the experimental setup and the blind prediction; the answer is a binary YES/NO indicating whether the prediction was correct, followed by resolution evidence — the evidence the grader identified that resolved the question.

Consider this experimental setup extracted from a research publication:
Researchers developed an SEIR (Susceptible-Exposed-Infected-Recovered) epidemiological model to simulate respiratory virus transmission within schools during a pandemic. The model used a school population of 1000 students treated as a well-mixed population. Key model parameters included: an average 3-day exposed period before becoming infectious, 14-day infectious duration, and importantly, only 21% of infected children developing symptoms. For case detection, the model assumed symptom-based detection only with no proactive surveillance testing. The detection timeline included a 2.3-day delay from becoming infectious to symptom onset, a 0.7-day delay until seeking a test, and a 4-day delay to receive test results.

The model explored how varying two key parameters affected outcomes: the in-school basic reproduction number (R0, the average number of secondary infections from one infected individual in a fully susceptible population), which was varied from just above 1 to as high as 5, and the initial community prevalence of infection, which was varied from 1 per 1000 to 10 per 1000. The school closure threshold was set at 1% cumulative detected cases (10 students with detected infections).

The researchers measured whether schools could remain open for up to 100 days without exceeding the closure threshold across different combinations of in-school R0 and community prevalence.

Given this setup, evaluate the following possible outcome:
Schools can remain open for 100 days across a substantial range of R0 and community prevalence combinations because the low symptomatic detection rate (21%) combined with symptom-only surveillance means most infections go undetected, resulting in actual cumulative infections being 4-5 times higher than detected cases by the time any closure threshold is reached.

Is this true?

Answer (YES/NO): NO